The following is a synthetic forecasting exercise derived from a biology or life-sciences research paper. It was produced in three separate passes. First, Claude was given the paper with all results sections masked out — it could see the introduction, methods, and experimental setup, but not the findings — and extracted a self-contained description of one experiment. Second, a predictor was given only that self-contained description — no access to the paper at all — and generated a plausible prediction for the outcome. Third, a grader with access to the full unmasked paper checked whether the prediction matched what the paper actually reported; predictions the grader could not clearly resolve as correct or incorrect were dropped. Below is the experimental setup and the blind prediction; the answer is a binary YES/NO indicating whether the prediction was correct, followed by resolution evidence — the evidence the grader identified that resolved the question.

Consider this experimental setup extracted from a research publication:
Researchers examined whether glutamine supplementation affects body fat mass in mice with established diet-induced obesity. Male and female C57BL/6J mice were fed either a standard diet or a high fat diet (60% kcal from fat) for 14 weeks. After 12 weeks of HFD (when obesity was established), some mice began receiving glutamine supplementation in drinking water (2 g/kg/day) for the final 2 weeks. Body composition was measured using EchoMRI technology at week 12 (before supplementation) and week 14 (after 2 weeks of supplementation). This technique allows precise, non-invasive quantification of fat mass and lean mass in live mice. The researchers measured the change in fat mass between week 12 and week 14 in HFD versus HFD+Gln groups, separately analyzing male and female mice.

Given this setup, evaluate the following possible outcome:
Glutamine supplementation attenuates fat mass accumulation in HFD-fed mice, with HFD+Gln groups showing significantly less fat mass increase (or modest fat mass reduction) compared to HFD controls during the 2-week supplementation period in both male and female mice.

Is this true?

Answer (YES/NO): NO